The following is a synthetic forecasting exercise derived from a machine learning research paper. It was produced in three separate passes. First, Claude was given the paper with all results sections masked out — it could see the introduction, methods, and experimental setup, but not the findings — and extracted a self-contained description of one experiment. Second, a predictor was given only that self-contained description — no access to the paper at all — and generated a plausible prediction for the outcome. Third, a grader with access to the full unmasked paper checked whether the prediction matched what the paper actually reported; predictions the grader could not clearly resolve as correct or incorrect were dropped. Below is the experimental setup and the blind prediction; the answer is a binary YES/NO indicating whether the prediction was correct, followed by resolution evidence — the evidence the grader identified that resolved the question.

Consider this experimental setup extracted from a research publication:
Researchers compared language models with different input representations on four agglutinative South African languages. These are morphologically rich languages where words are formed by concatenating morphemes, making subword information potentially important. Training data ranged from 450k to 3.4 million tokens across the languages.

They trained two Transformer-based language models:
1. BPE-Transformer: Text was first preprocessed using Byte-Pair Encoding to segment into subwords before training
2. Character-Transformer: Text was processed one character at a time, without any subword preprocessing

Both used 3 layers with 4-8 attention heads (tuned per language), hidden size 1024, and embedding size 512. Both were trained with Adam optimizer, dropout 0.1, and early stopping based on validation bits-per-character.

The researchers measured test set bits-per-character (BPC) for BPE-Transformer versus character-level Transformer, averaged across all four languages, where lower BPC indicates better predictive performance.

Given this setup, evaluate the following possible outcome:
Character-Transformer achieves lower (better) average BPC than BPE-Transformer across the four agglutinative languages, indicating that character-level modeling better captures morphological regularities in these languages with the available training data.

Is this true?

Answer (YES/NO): NO